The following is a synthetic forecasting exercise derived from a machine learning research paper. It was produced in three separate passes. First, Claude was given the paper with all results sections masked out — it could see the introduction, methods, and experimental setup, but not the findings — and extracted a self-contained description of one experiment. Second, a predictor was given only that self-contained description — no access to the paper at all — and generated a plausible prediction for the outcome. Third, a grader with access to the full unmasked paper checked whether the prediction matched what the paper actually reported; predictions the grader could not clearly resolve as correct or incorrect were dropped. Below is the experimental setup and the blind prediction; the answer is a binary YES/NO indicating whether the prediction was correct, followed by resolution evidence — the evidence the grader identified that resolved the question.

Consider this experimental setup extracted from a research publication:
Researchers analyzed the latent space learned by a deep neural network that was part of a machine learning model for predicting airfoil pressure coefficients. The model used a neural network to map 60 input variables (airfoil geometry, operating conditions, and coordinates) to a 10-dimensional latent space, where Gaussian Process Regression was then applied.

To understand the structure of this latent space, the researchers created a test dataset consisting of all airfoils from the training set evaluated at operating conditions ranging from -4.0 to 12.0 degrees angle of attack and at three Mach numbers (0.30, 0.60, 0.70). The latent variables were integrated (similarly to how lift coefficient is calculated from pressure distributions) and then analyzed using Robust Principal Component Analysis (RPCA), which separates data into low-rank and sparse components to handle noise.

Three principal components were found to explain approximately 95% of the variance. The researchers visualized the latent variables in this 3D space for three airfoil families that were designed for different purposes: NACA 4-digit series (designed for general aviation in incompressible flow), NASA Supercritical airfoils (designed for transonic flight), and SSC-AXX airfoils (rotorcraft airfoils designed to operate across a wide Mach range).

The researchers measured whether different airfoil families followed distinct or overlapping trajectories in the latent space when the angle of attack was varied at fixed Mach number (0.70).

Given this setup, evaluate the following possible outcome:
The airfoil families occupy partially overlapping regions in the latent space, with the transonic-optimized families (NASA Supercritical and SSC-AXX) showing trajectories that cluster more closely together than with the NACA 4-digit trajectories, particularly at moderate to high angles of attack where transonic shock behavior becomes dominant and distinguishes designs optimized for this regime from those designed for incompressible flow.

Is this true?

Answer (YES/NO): NO